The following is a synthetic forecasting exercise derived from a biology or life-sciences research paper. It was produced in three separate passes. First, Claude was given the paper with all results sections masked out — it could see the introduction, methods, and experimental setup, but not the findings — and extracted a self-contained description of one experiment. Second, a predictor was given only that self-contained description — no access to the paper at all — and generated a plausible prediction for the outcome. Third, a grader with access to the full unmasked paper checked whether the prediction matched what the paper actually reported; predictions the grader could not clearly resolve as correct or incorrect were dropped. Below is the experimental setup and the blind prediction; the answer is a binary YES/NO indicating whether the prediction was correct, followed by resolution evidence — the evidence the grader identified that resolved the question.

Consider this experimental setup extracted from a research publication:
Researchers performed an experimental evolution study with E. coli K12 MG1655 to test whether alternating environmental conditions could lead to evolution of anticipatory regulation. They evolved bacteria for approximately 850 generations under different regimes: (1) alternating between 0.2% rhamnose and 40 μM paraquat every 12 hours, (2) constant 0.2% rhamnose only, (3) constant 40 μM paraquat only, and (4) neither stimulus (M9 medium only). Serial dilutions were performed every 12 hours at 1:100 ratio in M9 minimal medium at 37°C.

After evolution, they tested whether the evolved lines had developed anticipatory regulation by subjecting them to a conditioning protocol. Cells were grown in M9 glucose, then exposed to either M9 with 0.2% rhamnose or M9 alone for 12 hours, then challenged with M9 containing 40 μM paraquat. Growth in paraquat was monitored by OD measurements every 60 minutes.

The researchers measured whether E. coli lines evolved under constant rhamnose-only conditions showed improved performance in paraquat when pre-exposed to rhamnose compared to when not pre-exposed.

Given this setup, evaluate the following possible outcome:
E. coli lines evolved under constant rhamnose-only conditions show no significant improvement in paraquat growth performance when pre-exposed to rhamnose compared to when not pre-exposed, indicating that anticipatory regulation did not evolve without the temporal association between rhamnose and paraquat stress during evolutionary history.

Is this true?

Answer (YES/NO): YES